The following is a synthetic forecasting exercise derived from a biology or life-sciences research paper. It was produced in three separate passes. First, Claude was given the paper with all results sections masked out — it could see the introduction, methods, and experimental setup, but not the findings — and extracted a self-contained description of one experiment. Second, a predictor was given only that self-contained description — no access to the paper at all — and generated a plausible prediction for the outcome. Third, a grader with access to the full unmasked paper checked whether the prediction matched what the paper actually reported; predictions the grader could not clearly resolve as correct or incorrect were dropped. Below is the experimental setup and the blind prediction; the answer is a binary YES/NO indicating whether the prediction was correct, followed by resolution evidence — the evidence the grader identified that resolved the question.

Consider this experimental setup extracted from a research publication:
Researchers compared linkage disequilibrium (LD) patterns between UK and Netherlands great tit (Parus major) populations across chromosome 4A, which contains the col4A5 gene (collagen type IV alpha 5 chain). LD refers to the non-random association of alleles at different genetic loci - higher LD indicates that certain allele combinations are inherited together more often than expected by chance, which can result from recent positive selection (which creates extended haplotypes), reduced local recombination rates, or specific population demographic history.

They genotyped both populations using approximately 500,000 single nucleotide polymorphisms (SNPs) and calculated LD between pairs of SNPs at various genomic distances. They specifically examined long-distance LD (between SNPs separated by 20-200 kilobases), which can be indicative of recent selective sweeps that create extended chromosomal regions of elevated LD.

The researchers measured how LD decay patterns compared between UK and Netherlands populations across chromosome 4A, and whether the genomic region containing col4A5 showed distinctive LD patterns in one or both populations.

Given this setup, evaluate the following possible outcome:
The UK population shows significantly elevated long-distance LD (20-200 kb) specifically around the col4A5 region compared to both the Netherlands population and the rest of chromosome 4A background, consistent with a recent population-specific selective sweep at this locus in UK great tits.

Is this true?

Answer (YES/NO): NO